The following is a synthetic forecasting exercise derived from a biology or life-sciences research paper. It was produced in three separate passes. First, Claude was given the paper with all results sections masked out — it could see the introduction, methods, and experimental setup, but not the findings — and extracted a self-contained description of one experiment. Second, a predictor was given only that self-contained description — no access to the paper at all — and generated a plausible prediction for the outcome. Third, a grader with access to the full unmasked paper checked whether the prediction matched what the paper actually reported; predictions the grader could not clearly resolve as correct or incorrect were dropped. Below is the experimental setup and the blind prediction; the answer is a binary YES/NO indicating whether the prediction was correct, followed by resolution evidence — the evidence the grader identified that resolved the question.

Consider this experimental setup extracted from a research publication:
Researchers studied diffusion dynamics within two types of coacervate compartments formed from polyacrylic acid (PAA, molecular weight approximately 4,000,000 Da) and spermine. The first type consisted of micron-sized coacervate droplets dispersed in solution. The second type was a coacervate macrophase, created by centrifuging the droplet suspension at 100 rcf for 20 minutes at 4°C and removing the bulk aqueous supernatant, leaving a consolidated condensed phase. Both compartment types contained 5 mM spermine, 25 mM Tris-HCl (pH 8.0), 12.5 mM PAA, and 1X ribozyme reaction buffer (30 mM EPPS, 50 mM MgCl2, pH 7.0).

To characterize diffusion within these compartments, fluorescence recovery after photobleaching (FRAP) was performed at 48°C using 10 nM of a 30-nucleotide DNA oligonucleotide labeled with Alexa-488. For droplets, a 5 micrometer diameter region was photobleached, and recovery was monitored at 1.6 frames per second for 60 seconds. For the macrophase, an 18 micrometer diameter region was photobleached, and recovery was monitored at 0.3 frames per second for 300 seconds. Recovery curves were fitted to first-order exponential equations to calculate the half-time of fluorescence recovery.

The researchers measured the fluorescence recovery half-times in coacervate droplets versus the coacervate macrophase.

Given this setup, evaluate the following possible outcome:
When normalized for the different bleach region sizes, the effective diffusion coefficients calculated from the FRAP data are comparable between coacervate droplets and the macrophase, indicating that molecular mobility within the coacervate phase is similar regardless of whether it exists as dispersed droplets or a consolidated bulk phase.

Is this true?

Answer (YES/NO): YES